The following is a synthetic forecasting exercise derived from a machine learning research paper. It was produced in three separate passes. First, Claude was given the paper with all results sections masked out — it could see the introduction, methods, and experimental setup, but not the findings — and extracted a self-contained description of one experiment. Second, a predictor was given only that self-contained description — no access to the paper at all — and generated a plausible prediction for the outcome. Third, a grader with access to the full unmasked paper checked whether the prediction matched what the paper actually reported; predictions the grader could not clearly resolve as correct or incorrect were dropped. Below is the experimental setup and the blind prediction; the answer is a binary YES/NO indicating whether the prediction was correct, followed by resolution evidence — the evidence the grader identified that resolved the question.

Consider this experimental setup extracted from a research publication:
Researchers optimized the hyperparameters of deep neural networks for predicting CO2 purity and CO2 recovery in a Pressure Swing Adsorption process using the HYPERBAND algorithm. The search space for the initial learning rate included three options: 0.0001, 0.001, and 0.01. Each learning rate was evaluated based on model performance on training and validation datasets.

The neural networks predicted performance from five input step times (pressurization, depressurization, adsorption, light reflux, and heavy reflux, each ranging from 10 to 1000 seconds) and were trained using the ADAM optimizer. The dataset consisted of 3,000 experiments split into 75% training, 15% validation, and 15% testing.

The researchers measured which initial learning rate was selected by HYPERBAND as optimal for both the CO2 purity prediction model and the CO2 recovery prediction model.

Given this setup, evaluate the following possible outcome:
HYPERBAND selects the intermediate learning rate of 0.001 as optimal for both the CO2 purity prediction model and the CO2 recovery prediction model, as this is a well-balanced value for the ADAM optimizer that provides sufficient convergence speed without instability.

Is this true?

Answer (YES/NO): YES